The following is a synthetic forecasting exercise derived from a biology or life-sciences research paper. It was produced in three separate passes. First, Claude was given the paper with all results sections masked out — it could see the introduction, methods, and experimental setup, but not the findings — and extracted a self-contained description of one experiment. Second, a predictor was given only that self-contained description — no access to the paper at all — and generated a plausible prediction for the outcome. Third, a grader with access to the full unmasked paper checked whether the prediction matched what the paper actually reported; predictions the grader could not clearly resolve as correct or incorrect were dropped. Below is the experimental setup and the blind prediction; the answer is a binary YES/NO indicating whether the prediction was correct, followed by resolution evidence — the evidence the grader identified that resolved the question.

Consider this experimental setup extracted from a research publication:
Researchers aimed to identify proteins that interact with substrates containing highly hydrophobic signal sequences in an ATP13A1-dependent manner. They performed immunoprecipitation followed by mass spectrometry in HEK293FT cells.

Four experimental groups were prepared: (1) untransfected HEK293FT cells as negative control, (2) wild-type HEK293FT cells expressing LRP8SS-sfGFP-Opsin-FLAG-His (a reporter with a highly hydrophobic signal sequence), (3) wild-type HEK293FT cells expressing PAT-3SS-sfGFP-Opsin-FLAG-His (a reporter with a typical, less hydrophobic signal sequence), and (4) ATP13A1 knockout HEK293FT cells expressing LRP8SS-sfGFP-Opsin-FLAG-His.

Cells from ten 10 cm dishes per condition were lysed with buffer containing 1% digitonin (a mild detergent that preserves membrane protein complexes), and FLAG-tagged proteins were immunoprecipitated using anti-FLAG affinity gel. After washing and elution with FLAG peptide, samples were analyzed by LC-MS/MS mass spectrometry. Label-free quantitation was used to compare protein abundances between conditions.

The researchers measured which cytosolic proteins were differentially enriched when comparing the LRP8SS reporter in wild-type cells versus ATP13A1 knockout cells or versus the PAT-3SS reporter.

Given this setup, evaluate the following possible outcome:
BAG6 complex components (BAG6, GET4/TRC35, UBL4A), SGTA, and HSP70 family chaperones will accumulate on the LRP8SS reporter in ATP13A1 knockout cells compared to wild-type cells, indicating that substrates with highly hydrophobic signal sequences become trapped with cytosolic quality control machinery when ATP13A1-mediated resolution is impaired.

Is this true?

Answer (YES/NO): NO